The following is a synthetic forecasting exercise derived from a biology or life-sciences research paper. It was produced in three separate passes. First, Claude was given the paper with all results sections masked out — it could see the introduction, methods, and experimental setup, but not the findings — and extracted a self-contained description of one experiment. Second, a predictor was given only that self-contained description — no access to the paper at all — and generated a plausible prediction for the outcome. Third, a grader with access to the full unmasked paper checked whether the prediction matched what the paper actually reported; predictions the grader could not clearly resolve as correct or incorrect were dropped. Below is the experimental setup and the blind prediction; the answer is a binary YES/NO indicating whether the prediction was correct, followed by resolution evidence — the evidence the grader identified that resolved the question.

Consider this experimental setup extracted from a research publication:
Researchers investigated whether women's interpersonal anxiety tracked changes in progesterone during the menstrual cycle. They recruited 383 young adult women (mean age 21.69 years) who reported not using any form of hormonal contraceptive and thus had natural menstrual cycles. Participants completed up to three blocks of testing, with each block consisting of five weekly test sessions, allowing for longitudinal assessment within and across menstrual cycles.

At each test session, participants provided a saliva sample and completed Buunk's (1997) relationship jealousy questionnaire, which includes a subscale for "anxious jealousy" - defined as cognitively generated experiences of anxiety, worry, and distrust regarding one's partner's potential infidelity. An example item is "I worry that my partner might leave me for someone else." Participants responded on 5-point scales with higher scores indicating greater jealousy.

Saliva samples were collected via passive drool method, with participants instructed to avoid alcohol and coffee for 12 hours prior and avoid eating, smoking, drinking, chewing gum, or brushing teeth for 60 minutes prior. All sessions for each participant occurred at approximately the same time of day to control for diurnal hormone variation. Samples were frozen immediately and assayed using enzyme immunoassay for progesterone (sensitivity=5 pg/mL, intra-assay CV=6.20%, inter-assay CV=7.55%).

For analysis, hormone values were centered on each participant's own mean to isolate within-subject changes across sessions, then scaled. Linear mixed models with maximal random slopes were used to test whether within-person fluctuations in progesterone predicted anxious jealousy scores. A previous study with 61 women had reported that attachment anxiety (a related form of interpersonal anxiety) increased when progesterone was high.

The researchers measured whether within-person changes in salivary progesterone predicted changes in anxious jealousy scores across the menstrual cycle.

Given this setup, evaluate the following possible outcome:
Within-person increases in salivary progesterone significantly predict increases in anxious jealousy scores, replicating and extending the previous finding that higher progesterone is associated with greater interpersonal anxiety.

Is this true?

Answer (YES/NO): NO